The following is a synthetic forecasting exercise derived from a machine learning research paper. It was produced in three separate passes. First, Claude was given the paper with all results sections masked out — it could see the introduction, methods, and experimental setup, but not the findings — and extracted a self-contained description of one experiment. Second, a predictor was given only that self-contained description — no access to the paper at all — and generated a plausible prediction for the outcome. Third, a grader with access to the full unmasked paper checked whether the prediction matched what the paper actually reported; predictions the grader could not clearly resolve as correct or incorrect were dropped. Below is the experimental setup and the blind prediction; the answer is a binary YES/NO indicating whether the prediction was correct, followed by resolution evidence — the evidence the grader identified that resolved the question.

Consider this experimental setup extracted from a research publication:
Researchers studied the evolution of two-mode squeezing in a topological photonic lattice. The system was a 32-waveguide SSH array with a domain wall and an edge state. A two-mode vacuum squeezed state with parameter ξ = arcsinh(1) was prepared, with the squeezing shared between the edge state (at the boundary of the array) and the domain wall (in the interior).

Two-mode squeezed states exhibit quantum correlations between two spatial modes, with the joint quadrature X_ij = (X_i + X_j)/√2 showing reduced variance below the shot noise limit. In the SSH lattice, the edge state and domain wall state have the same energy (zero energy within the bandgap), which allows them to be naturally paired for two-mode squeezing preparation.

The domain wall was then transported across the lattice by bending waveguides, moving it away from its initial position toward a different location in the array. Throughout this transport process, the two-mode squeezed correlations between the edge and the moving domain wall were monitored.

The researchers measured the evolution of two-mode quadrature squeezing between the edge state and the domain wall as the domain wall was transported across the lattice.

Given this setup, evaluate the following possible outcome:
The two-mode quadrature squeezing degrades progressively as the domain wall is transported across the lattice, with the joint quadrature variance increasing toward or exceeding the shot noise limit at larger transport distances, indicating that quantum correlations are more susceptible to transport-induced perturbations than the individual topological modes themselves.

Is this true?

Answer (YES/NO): NO